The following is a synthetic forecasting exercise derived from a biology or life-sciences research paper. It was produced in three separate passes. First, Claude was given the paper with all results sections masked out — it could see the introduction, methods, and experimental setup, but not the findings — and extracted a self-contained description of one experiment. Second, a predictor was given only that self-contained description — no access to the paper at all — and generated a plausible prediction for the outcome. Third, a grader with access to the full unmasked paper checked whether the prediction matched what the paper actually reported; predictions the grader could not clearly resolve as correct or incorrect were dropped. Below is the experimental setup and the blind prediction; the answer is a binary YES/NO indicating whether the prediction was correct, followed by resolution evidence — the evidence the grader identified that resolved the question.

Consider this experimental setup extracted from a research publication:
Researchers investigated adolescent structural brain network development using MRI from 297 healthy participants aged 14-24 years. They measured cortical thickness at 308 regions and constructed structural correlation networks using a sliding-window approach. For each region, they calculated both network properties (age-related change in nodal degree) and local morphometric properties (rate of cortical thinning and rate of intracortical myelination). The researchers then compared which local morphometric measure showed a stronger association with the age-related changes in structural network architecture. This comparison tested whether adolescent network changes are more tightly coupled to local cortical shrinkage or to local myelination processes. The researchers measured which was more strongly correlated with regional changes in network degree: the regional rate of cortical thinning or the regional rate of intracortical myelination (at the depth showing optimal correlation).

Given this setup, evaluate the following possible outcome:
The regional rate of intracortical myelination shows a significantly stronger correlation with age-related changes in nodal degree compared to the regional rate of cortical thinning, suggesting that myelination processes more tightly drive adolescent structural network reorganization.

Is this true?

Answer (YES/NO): YES